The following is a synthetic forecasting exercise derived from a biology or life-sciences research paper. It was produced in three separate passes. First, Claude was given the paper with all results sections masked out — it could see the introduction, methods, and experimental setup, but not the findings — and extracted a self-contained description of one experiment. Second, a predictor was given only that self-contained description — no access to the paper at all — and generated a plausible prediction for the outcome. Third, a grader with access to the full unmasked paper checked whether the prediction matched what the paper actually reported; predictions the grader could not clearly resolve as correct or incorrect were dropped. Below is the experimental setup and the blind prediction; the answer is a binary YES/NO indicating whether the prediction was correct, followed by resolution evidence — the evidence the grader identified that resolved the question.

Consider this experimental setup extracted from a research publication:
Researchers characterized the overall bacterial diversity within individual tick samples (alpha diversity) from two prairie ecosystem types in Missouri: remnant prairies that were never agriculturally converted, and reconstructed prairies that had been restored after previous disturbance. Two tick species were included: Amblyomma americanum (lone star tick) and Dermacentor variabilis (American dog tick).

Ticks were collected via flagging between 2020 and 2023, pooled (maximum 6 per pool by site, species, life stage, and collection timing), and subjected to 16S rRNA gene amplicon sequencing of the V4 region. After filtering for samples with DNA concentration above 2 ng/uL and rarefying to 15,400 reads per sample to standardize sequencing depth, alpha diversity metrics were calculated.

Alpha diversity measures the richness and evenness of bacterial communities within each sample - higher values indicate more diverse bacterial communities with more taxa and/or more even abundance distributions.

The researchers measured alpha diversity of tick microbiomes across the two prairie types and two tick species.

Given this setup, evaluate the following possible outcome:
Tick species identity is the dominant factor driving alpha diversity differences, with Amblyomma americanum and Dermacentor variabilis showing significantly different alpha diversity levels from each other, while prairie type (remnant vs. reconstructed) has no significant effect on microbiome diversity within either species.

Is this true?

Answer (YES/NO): YES